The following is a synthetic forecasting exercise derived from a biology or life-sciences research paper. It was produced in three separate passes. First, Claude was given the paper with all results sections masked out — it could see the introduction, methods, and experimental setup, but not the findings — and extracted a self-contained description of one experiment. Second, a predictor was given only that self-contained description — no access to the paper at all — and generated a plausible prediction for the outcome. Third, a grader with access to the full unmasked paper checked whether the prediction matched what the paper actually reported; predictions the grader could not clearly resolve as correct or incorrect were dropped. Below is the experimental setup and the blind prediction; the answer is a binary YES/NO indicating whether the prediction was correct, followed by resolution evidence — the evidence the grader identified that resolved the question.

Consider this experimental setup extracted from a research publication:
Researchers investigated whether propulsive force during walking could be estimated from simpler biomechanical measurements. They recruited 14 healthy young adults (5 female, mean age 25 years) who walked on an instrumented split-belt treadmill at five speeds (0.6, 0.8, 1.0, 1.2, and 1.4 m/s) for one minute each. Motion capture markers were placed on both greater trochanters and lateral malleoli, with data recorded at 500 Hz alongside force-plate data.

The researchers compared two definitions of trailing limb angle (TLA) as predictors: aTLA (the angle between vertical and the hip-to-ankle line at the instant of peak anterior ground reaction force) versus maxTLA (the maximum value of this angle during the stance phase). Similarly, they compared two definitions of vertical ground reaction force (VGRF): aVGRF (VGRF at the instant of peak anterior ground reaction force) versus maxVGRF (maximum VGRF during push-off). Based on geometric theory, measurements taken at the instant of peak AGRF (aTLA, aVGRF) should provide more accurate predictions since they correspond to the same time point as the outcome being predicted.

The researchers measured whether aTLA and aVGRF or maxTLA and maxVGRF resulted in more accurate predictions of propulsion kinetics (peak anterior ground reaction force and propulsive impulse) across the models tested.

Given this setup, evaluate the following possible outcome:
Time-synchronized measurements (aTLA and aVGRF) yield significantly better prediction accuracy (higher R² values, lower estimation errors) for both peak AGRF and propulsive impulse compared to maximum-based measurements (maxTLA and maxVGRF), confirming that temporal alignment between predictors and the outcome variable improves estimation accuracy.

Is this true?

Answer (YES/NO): NO